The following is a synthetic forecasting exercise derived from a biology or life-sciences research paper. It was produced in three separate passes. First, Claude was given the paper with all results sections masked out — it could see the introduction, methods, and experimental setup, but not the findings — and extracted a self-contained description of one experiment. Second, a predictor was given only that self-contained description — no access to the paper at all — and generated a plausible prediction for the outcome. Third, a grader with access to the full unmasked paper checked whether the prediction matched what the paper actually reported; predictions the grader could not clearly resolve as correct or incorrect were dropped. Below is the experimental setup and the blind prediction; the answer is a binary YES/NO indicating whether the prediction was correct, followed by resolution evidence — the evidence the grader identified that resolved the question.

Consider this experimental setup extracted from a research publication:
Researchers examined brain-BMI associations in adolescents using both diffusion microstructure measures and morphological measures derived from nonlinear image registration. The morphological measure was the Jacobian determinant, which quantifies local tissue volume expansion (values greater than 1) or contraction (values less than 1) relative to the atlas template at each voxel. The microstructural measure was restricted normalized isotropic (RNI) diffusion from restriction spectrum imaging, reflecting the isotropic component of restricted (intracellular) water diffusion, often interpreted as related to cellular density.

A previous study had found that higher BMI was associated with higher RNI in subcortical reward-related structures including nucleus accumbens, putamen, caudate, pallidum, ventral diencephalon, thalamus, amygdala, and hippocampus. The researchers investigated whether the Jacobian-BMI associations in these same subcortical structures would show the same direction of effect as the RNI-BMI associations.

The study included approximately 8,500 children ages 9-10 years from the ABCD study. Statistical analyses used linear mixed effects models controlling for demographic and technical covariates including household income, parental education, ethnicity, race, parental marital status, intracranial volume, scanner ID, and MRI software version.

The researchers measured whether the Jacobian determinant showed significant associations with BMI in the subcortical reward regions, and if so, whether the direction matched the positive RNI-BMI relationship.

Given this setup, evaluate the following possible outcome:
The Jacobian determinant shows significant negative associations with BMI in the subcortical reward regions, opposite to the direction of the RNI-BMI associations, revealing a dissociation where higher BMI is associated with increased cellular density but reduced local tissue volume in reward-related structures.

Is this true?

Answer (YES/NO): NO